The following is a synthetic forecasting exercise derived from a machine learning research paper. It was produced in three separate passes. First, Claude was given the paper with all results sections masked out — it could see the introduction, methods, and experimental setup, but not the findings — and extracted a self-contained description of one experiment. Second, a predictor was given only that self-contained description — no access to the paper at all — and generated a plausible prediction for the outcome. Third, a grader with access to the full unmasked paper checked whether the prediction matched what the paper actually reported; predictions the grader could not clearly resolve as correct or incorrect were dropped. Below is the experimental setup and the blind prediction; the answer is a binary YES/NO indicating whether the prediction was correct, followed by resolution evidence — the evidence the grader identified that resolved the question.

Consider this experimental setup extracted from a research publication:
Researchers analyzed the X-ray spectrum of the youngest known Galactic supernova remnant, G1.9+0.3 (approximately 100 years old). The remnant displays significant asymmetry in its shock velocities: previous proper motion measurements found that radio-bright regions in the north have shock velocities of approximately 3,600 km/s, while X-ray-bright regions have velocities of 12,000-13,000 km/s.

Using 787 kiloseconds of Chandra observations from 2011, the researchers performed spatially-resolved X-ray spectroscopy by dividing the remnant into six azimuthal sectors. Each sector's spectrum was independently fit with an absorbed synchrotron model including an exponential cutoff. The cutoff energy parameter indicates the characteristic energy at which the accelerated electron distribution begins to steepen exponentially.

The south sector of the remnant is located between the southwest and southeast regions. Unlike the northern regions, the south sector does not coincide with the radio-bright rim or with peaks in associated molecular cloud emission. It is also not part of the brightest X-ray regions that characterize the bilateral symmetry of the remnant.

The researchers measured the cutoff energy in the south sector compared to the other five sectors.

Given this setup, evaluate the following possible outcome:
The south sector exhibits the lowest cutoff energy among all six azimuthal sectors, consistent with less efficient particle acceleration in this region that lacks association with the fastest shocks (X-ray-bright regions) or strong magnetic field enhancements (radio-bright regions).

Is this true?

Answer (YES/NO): YES